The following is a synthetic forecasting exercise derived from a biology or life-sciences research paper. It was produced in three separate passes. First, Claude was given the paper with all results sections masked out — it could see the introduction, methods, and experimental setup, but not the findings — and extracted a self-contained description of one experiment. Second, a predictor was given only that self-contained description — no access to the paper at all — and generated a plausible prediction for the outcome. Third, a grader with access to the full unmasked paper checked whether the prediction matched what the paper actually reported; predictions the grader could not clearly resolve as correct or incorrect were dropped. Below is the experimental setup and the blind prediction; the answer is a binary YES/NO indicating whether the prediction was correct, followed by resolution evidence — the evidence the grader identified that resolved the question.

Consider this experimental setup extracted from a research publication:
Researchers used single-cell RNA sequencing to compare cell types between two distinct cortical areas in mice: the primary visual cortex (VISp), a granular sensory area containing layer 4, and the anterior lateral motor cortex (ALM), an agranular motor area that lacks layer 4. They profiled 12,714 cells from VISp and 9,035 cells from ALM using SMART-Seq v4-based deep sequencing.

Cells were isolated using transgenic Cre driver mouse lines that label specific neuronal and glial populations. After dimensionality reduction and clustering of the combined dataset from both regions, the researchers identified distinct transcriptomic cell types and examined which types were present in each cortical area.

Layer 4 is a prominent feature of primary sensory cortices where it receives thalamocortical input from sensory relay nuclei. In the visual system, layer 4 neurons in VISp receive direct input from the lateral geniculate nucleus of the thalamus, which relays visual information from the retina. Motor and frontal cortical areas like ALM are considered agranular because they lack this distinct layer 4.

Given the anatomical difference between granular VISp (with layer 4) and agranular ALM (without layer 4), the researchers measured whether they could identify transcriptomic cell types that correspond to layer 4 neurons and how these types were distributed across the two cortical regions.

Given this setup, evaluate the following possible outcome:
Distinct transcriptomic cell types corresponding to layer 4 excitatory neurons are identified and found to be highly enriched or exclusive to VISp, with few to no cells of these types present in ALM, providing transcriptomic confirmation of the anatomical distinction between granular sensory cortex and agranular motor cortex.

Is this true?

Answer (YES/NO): YES